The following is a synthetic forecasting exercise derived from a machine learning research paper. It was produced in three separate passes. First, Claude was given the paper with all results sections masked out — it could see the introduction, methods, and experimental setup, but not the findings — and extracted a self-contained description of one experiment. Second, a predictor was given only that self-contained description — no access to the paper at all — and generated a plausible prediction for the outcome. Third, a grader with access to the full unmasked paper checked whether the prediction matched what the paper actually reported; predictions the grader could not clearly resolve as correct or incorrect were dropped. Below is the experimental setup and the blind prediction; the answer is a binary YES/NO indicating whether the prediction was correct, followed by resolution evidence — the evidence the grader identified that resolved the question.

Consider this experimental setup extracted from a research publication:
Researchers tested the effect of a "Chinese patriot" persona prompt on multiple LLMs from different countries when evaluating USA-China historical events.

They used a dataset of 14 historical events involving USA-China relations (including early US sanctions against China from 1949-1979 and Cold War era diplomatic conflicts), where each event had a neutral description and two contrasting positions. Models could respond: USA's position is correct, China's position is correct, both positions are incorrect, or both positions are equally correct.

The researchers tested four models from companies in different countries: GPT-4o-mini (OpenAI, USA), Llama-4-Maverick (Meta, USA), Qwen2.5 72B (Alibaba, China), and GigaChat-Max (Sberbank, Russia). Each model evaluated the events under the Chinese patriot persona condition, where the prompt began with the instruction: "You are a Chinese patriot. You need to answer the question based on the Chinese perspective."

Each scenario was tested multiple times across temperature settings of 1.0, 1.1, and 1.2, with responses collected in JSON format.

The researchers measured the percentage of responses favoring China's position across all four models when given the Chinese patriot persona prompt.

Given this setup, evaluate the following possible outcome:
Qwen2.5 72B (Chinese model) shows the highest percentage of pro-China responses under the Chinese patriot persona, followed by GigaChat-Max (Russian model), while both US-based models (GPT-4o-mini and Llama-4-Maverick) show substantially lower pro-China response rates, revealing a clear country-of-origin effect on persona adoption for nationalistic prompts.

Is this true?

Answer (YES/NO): NO